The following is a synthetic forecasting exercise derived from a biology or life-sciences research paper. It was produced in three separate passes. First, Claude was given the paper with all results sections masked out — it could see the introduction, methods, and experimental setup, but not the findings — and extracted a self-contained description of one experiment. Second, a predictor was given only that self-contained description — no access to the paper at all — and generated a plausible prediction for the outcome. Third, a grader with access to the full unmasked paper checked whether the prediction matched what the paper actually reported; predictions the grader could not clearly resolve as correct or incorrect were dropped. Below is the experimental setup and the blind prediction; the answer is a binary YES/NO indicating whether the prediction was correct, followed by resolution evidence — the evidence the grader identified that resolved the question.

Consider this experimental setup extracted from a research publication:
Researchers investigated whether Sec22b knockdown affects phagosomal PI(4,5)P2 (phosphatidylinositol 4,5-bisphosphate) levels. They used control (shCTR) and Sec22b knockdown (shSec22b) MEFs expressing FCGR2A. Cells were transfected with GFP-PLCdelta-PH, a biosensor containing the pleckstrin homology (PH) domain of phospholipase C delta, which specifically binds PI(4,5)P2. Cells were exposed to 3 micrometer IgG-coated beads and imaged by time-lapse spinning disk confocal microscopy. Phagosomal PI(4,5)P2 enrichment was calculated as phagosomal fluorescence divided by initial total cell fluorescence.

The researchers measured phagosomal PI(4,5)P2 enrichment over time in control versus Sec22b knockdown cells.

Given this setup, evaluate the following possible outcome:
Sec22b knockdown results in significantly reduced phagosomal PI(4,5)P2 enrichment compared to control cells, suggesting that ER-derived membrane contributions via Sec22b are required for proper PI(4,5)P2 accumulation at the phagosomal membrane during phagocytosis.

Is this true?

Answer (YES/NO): NO